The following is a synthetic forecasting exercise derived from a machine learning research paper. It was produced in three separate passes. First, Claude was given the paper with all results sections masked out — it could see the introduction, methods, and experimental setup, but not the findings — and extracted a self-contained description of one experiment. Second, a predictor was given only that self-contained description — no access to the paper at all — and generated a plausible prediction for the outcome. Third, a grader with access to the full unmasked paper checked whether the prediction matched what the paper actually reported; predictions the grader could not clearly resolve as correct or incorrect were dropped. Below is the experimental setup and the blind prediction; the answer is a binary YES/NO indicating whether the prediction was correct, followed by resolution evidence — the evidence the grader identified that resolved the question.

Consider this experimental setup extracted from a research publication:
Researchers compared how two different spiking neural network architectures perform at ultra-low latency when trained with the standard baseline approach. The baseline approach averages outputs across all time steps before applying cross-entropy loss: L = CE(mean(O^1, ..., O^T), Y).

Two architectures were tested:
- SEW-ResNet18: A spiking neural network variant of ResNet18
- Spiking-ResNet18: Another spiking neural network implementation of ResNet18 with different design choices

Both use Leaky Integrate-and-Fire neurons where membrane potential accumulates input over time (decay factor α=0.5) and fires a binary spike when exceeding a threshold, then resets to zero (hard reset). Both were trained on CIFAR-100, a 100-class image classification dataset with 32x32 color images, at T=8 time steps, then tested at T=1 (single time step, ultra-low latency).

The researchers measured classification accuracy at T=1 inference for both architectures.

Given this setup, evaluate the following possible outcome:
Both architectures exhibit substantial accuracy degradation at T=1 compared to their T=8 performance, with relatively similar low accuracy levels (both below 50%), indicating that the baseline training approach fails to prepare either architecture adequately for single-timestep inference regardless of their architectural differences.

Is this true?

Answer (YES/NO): YES